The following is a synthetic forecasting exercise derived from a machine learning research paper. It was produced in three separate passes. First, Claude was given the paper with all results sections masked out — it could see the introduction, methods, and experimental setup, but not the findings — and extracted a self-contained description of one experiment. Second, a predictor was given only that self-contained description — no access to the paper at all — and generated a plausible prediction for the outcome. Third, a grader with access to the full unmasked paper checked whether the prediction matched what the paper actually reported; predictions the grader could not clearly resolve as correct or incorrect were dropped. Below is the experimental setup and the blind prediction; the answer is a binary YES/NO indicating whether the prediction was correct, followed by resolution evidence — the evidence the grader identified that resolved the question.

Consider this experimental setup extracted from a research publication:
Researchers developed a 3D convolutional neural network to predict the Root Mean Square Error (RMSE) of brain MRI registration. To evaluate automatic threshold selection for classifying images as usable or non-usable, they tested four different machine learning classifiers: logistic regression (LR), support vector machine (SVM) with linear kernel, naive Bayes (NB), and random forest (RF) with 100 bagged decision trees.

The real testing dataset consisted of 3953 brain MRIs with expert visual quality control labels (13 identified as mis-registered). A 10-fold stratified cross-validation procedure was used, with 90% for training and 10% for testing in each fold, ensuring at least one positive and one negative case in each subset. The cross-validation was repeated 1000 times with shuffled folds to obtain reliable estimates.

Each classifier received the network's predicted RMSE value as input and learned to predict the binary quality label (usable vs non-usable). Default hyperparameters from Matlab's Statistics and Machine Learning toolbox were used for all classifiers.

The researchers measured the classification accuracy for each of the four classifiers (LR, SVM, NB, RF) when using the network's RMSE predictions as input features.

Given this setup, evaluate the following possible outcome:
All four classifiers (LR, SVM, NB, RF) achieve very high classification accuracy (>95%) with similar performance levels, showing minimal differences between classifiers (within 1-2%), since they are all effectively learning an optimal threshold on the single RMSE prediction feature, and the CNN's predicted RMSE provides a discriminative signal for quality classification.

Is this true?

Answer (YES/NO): NO